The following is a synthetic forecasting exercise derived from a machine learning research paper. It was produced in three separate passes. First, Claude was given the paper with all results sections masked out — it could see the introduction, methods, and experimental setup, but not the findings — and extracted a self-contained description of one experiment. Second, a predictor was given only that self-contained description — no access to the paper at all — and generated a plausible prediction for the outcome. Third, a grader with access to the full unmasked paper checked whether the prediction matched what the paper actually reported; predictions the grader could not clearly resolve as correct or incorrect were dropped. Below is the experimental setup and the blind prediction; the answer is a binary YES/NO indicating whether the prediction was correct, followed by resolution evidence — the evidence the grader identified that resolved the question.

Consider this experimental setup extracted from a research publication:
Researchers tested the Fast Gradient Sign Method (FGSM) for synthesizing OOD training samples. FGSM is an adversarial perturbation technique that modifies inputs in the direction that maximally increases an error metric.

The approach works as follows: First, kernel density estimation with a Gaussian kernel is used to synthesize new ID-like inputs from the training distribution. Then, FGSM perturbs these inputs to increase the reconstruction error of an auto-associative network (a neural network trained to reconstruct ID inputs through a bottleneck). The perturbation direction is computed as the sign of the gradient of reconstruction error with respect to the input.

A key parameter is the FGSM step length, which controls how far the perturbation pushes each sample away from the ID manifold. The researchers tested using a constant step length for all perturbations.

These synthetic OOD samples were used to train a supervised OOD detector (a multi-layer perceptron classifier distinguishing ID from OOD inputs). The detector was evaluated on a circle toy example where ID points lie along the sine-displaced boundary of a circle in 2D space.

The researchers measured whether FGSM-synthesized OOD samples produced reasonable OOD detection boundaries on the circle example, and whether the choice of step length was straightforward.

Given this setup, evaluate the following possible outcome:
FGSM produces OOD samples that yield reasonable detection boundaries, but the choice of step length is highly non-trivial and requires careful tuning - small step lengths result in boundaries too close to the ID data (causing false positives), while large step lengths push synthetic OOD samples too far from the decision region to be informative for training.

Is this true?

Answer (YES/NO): NO